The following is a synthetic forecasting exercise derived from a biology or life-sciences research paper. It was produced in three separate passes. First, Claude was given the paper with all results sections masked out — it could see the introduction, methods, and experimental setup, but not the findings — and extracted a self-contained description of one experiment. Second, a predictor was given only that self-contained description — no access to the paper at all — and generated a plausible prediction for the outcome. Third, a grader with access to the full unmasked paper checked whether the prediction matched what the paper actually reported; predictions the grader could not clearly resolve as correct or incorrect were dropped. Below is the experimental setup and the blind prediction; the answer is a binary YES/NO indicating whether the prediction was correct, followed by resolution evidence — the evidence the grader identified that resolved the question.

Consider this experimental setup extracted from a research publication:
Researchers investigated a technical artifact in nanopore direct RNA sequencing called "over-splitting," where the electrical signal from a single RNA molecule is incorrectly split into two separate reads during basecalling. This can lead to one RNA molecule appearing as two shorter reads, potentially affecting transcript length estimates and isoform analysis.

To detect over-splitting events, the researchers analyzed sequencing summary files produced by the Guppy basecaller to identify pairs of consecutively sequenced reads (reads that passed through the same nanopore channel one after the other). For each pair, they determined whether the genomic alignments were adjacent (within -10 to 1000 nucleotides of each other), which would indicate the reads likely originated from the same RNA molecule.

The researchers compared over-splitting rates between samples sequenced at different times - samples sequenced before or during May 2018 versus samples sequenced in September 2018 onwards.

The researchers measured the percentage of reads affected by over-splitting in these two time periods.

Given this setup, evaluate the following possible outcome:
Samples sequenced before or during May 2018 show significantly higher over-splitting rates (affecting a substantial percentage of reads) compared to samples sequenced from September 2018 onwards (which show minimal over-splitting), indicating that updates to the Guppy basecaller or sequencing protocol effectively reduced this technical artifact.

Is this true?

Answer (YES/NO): NO